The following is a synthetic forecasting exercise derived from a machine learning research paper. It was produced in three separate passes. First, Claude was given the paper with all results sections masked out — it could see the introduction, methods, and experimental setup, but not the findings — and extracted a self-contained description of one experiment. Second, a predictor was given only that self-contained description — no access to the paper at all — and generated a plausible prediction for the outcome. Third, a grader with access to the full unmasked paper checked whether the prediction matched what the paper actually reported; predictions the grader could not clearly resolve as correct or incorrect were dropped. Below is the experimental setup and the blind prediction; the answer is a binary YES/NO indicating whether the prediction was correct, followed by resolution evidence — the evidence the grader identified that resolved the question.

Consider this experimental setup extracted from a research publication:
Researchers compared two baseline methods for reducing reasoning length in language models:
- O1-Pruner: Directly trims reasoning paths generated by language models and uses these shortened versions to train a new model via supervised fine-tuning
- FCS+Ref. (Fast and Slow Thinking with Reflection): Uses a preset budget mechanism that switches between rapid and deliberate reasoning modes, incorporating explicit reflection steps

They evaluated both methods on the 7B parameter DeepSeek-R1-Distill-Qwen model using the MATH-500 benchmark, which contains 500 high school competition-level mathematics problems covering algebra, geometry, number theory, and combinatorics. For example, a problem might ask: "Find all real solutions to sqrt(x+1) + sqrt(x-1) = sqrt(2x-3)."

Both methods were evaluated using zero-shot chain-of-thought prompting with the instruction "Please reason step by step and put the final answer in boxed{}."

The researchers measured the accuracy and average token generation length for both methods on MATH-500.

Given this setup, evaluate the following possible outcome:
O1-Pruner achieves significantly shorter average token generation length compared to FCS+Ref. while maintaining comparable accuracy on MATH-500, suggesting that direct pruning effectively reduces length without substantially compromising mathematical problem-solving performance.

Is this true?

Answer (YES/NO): NO